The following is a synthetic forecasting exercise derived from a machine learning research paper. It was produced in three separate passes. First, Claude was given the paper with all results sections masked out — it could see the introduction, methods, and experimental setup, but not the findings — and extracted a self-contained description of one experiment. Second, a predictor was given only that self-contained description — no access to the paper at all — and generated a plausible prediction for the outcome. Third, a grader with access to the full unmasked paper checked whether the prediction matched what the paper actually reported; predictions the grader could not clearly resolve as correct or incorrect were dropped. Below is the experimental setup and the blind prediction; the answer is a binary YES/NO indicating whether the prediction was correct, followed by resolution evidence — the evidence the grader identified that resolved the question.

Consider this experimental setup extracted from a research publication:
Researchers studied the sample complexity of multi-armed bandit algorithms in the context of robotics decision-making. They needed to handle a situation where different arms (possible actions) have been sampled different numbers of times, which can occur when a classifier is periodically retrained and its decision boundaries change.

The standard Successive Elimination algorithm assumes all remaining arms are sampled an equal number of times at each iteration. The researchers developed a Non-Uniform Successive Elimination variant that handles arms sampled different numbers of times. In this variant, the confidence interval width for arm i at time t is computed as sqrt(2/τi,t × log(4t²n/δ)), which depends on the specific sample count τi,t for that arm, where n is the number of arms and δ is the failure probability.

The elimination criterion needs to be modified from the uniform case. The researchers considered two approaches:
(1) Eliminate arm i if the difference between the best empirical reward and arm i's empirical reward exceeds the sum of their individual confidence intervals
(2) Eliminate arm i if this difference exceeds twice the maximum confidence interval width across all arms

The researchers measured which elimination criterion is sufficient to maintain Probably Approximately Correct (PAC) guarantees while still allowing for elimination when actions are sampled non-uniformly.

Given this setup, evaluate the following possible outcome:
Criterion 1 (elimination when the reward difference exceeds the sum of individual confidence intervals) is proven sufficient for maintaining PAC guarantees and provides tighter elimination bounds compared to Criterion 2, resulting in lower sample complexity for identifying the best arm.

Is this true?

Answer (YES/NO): NO